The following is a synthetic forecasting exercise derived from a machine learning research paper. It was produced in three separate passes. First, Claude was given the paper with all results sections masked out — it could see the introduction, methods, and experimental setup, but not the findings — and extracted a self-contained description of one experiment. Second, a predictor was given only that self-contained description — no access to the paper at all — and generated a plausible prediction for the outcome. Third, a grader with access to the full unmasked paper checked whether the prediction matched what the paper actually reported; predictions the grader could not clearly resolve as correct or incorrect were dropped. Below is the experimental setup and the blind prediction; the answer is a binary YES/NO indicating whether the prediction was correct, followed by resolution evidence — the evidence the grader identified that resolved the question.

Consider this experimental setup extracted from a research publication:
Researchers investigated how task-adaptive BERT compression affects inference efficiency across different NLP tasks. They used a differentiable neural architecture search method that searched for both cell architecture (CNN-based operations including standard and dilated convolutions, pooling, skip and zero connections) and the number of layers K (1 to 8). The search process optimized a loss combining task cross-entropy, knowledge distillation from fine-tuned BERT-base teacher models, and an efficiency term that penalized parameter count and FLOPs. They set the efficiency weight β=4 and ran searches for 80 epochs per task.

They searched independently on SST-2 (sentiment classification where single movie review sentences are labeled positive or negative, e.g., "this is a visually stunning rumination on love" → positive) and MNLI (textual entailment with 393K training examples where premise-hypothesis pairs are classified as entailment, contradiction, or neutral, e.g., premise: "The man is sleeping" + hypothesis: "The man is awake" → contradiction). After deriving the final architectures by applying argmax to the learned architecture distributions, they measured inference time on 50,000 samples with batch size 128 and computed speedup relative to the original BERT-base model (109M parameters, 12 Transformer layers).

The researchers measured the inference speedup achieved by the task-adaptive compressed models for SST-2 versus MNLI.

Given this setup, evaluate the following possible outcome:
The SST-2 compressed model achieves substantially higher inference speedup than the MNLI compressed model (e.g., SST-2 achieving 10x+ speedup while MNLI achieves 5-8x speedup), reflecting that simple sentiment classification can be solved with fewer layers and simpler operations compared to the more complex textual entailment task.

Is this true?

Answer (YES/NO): NO